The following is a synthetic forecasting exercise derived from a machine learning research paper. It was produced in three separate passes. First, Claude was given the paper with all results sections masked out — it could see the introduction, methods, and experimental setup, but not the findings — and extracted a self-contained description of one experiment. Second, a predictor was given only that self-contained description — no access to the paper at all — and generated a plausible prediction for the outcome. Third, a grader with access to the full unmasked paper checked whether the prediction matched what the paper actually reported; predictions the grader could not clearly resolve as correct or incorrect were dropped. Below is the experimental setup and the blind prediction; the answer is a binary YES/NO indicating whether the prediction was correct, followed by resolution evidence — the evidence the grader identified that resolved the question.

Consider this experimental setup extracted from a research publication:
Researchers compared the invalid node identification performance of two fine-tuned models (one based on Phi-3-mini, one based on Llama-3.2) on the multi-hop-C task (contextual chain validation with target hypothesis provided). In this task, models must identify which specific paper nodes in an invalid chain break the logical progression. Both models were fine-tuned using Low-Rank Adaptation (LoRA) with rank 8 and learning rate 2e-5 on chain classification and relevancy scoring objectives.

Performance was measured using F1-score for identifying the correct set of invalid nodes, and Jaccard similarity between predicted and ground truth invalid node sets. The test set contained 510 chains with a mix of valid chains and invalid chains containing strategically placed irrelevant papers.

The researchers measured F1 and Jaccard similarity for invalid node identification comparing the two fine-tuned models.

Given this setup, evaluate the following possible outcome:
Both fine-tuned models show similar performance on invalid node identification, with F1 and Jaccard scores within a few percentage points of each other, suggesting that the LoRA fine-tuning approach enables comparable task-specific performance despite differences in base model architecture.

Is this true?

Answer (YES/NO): YES